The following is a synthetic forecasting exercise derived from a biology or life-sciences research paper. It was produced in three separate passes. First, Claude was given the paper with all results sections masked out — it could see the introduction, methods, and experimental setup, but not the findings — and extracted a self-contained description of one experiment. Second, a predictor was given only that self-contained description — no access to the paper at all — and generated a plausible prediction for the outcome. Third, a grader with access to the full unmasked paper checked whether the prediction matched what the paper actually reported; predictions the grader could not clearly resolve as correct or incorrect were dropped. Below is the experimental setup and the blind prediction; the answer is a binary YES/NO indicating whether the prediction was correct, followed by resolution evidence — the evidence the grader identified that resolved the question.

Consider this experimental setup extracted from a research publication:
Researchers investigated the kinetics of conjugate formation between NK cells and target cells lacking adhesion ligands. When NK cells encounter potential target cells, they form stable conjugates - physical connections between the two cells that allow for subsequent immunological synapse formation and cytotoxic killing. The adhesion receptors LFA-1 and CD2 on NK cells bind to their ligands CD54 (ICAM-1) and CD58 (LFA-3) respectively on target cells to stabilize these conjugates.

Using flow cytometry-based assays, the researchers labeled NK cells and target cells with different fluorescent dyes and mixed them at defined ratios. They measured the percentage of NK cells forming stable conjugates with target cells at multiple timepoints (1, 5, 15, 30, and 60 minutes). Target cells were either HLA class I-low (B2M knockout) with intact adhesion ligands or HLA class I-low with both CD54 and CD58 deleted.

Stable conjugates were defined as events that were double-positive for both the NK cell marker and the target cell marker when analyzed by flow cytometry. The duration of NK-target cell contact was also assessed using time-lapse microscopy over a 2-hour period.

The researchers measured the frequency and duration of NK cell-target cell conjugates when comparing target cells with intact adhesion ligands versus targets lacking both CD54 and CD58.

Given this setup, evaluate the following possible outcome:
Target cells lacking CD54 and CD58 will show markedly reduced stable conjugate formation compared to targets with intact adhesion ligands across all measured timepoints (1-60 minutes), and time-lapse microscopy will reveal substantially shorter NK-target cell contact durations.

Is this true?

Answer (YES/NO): YES